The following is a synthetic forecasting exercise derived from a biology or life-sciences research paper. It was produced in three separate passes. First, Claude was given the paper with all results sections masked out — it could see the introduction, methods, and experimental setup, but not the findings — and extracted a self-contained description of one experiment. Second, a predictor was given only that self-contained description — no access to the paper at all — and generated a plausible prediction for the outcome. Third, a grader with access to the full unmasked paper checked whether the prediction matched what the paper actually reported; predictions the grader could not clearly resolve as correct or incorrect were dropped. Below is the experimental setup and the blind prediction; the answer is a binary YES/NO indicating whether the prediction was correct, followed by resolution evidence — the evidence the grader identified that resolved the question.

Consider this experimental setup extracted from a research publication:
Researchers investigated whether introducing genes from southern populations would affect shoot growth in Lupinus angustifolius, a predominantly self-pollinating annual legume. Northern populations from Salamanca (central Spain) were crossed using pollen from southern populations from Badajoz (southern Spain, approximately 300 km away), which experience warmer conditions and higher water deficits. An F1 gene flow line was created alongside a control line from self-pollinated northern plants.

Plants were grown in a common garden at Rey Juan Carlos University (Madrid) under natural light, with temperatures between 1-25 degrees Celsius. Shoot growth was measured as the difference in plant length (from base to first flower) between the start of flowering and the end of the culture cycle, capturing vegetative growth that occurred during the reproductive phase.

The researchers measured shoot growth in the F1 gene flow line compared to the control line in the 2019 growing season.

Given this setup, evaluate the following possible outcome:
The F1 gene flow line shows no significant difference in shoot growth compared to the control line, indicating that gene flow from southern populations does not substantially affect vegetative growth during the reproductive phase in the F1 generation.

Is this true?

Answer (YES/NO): NO